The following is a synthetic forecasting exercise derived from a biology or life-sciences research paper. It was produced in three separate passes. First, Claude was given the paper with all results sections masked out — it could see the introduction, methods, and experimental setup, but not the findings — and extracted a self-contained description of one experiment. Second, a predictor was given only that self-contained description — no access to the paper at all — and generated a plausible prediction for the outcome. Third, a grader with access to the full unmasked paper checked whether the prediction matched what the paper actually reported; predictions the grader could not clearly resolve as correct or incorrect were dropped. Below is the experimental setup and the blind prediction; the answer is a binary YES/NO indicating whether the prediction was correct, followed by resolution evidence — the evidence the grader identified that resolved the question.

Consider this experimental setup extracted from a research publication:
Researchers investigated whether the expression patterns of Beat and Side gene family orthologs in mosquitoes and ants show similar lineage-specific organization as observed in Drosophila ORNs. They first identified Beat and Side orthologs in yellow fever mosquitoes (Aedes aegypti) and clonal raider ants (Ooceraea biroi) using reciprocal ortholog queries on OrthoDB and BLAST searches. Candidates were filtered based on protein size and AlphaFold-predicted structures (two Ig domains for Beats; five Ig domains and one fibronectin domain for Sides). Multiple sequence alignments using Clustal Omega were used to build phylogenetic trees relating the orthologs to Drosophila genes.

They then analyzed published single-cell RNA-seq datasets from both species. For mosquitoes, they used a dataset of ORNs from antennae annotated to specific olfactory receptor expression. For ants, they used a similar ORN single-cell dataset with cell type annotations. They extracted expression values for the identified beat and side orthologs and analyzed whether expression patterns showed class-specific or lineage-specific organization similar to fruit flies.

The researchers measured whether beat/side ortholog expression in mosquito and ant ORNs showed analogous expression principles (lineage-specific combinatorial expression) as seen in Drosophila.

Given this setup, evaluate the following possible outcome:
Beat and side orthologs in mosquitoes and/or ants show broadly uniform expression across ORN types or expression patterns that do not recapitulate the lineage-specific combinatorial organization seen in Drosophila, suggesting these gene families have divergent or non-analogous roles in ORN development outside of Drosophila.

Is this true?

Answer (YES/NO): NO